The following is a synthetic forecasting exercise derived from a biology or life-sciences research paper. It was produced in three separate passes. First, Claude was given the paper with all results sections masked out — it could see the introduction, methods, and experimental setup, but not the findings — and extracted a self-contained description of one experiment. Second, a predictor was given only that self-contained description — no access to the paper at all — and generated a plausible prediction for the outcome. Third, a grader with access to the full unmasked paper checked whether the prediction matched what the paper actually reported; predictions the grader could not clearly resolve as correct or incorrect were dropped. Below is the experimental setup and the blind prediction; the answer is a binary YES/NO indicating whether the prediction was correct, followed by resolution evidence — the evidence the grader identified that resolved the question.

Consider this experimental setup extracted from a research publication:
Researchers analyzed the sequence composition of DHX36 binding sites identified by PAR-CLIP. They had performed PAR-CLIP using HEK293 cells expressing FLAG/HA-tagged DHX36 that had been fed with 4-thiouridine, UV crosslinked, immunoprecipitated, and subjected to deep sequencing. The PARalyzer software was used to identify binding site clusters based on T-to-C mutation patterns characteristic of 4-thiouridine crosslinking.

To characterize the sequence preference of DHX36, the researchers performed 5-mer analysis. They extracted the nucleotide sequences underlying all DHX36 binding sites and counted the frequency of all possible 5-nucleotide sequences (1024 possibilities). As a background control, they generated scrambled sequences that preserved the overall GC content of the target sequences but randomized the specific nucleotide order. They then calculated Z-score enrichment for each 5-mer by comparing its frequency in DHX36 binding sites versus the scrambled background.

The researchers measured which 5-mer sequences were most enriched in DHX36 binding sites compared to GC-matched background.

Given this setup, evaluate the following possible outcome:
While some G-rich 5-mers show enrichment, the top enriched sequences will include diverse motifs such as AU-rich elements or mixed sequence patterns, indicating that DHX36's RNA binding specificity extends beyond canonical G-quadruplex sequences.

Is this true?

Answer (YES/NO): NO